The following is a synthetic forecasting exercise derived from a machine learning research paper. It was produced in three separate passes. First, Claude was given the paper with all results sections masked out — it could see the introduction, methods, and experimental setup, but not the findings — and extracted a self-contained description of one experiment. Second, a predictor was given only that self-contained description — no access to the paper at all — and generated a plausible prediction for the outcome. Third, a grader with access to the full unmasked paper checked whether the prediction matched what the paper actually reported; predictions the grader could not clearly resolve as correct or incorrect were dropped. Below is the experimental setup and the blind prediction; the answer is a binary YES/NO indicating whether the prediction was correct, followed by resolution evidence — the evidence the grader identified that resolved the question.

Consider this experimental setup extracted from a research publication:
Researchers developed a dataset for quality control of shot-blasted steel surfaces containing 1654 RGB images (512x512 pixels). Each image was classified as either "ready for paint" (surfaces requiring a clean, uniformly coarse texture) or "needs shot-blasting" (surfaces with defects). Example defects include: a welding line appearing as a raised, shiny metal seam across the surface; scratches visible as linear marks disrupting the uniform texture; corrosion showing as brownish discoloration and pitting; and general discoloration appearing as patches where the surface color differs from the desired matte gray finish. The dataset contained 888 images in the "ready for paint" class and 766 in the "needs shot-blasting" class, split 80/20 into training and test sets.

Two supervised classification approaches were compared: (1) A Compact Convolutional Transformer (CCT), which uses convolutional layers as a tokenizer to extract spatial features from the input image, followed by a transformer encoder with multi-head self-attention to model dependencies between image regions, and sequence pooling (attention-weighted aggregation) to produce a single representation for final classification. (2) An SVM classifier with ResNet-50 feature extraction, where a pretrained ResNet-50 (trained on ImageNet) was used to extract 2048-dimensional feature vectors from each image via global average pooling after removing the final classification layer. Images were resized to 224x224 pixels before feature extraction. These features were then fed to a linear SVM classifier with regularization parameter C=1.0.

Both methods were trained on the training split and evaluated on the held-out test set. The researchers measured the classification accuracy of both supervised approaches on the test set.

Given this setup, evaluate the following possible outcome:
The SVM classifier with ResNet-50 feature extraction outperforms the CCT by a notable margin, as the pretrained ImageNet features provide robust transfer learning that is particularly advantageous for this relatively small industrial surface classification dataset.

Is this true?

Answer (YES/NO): NO